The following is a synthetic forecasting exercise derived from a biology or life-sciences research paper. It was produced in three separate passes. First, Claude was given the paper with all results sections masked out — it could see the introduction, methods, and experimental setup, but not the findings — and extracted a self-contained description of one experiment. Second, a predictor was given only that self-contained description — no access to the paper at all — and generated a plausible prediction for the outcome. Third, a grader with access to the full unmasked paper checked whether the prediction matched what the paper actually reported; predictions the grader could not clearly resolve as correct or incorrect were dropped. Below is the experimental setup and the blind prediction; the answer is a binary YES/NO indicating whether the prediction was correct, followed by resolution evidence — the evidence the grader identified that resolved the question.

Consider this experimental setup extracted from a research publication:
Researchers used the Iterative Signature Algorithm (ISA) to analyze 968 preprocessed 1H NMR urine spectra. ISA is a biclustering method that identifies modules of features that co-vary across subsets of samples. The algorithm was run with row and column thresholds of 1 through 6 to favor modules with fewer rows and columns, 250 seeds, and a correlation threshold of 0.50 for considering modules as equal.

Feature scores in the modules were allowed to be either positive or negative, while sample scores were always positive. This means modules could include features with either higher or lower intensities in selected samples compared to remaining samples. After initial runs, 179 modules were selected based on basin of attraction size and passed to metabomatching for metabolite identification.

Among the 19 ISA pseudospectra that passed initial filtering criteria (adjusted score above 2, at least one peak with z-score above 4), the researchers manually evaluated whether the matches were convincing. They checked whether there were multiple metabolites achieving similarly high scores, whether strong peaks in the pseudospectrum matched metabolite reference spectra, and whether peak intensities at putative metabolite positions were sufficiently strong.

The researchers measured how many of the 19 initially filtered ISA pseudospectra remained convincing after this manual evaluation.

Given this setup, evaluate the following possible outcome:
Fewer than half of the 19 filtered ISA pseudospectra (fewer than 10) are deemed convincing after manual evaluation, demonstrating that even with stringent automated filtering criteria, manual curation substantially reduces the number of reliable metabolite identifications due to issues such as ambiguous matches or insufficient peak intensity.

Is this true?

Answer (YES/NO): NO